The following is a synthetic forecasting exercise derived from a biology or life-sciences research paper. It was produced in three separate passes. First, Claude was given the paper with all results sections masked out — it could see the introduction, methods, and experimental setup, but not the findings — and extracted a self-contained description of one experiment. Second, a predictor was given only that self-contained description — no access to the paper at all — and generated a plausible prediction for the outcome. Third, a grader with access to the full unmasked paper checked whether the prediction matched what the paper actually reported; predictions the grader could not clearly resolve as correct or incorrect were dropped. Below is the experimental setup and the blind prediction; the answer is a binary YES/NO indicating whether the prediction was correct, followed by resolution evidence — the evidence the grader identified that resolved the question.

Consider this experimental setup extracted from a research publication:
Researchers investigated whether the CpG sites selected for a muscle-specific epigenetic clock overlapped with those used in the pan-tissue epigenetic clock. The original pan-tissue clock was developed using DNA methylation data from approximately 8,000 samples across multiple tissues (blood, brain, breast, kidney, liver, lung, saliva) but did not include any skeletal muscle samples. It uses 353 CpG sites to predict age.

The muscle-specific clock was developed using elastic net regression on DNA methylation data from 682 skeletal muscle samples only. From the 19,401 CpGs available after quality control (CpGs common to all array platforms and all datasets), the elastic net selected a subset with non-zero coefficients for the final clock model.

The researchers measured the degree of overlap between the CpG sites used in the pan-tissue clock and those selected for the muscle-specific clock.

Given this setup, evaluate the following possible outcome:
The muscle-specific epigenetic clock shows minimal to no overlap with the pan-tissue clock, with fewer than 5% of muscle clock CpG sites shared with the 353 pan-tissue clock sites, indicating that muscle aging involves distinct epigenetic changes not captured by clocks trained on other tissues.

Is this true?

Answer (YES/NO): NO